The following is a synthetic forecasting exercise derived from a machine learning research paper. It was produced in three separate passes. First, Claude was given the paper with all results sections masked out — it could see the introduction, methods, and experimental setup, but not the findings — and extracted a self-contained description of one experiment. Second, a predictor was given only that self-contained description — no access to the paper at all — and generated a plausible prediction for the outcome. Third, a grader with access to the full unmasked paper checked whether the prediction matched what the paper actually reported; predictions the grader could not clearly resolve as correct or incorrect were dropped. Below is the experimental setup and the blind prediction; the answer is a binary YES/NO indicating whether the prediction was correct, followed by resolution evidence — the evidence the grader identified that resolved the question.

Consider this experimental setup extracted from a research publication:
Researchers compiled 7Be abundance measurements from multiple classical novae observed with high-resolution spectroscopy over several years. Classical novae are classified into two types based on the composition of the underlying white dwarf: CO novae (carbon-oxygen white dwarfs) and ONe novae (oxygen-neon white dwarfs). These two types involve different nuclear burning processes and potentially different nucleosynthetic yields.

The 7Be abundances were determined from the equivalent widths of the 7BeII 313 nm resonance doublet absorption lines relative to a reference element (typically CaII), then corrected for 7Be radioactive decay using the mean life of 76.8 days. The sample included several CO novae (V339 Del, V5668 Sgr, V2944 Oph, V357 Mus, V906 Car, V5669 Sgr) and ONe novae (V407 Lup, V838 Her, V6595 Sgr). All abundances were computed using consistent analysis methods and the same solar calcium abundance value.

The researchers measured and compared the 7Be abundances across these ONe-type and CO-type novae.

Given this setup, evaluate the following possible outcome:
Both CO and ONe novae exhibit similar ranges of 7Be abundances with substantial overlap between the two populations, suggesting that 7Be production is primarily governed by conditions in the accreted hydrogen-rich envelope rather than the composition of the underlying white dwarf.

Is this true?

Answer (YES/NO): YES